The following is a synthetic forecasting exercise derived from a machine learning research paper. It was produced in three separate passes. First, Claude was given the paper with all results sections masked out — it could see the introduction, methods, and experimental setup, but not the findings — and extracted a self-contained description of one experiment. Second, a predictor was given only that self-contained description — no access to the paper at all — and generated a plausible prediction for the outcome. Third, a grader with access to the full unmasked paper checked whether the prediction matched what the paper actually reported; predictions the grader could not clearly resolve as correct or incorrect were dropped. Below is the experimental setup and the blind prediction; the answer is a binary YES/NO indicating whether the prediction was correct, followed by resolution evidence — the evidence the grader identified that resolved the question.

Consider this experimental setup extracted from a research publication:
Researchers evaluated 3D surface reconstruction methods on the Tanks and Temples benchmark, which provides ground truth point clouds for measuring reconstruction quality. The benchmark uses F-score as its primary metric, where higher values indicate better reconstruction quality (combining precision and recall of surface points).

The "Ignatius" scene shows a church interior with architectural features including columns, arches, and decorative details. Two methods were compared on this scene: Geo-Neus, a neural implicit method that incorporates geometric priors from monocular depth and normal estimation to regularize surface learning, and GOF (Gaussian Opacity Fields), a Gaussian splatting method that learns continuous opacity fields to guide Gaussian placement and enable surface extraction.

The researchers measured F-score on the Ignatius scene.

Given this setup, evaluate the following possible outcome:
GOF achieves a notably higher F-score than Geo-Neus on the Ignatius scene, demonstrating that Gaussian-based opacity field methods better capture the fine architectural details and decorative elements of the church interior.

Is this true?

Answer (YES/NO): NO